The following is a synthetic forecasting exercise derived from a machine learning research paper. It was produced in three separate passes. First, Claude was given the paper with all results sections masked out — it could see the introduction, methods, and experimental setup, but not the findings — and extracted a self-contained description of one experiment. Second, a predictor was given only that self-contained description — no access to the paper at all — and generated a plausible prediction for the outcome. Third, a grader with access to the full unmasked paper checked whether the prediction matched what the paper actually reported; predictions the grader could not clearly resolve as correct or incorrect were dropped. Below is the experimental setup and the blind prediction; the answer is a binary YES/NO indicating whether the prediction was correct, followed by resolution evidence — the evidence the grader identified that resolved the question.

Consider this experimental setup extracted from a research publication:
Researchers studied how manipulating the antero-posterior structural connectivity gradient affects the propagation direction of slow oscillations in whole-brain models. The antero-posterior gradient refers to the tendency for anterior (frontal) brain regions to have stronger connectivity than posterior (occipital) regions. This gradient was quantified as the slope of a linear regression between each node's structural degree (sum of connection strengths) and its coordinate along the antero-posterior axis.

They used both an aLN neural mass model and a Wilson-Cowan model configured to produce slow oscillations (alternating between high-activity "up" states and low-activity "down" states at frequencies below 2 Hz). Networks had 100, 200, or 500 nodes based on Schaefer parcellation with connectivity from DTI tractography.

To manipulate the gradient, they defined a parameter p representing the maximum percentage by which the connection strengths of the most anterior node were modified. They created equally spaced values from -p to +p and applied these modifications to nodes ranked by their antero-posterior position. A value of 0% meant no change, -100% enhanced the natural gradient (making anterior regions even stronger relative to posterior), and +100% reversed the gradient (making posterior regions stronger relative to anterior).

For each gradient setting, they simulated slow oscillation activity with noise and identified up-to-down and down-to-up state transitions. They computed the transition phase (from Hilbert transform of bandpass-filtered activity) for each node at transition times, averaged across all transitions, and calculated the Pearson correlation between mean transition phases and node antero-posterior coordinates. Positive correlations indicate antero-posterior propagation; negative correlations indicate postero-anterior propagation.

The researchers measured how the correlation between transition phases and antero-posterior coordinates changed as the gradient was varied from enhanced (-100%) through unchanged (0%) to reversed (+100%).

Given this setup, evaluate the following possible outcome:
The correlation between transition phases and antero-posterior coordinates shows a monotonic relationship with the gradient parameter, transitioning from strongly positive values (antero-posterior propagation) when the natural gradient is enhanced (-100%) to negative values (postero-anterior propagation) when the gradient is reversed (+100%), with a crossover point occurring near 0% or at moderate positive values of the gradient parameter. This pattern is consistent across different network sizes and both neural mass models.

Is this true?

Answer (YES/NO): NO